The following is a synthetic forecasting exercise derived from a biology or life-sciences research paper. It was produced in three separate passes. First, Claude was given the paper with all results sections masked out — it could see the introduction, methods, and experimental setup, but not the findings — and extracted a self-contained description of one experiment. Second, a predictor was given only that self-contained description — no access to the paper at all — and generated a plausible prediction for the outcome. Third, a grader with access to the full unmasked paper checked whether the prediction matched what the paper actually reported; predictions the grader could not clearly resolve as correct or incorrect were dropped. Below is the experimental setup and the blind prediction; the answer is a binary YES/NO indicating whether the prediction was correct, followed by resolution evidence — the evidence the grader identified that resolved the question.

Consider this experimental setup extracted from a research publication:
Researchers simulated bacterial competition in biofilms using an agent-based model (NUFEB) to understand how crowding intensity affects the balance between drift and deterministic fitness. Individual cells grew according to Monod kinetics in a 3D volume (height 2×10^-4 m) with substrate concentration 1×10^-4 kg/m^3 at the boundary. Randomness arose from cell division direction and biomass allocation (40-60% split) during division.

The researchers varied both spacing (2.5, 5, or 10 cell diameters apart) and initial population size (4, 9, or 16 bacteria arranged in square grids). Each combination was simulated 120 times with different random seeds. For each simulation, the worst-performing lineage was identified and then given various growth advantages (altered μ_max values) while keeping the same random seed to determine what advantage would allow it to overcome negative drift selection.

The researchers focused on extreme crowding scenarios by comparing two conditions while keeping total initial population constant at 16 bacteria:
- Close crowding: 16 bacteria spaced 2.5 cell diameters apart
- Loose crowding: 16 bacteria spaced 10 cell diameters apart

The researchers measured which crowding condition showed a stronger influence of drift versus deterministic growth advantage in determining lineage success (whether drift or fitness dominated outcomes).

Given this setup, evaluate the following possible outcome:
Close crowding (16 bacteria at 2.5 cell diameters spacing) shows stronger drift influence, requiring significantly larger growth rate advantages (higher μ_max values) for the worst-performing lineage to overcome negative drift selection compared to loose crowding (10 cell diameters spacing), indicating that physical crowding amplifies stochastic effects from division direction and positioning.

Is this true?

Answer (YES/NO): NO